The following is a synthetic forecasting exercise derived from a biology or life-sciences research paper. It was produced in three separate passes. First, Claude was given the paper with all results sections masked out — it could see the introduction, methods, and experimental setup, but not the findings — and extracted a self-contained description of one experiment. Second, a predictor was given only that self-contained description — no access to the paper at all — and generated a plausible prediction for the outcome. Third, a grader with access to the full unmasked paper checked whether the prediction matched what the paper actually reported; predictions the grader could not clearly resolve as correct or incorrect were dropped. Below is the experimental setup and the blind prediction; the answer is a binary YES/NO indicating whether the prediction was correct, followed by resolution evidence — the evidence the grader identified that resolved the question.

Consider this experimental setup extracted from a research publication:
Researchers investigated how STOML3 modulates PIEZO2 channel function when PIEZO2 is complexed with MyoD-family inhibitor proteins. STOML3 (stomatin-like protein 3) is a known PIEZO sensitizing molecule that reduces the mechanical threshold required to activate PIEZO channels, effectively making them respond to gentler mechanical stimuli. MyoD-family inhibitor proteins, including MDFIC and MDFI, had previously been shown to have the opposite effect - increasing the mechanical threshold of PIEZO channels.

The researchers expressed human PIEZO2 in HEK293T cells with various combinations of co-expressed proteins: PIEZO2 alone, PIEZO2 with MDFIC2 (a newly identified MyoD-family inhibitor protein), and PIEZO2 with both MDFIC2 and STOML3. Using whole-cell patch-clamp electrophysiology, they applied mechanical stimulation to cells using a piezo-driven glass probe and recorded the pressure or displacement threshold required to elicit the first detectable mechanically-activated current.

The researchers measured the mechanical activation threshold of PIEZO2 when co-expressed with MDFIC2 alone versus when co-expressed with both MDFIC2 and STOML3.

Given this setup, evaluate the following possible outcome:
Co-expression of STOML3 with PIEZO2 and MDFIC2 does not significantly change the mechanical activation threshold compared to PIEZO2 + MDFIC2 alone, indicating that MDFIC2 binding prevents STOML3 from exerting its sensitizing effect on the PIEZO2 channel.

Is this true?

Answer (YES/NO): NO